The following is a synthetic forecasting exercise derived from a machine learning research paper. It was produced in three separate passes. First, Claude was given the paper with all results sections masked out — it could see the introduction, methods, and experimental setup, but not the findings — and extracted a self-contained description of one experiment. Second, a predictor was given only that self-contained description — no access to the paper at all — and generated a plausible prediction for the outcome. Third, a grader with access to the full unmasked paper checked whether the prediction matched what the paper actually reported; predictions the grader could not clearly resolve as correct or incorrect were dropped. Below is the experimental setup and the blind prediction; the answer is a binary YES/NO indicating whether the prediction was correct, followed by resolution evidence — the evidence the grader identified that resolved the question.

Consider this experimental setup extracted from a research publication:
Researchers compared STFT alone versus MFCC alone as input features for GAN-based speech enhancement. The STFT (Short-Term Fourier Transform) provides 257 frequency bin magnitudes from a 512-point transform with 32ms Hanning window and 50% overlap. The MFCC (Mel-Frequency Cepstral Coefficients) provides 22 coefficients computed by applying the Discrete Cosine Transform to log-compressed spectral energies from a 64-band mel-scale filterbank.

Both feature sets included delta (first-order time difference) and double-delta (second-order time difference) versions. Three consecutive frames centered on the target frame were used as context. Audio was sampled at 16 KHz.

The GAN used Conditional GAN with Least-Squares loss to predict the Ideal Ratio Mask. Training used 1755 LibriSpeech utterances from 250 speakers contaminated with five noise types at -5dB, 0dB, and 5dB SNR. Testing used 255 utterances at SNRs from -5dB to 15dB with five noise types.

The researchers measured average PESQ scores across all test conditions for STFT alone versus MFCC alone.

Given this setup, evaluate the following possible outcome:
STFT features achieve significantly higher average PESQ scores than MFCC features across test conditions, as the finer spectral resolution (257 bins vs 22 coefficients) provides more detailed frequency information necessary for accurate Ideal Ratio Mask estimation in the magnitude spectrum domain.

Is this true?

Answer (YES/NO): NO